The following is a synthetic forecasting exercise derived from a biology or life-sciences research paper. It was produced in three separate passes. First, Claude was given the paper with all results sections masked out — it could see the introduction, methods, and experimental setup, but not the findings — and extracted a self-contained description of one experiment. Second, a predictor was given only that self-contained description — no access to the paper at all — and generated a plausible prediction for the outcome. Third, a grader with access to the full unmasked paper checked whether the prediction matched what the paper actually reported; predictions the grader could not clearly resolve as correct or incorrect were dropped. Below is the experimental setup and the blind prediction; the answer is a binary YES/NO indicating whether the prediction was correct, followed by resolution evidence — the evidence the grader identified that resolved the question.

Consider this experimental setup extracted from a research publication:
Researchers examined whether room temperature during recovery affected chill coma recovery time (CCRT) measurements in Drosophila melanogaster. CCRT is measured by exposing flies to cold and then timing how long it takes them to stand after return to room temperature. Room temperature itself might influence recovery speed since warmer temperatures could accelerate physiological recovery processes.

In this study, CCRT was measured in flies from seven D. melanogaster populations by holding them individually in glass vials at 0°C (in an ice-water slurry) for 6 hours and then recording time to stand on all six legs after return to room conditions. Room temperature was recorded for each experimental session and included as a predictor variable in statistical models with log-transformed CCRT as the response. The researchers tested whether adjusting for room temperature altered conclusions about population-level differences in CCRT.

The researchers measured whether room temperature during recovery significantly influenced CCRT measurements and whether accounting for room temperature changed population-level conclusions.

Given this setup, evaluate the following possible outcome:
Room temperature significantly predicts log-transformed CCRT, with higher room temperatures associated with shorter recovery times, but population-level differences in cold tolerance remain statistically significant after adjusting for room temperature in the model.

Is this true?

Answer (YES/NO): NO